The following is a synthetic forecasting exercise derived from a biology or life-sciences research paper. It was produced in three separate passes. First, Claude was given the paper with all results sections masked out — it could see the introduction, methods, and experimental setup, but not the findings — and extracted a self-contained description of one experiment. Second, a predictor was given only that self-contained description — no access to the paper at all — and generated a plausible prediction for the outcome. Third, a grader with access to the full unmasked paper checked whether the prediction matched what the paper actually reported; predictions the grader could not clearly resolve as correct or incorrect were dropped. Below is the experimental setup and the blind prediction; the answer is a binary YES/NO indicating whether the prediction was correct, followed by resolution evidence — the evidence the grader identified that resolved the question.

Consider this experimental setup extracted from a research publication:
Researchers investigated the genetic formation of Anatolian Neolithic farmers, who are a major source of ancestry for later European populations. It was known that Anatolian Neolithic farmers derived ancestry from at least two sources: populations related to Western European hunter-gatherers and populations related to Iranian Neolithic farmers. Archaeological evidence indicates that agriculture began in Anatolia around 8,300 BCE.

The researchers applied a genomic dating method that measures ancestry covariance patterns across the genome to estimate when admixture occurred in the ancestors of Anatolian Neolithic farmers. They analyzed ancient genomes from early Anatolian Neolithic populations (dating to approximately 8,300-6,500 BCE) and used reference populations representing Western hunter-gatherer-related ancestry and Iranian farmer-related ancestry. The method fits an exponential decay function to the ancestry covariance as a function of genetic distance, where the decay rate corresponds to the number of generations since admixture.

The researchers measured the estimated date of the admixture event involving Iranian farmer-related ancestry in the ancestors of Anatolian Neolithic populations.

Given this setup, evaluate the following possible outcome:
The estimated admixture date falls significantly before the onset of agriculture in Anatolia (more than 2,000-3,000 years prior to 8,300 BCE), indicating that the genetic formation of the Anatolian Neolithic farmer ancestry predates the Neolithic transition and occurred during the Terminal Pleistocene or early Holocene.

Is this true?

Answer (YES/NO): YES